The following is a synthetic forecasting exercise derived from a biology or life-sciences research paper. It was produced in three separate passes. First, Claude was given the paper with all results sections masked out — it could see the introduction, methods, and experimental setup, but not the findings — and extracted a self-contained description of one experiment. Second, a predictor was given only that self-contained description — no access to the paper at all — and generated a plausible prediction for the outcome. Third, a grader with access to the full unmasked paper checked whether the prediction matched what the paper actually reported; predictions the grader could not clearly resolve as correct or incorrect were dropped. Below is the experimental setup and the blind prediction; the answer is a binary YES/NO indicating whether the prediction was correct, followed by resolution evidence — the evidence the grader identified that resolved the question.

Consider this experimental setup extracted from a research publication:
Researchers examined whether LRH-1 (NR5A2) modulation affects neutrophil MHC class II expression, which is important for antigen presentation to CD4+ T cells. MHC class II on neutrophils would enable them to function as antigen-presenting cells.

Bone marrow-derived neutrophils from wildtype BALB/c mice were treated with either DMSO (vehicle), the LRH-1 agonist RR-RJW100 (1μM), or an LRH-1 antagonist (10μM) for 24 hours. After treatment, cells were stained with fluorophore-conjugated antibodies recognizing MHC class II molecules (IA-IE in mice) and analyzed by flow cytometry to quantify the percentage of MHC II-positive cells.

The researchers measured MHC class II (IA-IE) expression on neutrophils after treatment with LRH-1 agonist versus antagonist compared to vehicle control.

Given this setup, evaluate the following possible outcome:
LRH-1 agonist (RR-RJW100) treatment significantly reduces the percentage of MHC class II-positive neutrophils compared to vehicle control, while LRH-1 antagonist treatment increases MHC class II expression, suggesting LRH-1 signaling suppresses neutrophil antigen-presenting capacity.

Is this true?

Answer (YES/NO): NO